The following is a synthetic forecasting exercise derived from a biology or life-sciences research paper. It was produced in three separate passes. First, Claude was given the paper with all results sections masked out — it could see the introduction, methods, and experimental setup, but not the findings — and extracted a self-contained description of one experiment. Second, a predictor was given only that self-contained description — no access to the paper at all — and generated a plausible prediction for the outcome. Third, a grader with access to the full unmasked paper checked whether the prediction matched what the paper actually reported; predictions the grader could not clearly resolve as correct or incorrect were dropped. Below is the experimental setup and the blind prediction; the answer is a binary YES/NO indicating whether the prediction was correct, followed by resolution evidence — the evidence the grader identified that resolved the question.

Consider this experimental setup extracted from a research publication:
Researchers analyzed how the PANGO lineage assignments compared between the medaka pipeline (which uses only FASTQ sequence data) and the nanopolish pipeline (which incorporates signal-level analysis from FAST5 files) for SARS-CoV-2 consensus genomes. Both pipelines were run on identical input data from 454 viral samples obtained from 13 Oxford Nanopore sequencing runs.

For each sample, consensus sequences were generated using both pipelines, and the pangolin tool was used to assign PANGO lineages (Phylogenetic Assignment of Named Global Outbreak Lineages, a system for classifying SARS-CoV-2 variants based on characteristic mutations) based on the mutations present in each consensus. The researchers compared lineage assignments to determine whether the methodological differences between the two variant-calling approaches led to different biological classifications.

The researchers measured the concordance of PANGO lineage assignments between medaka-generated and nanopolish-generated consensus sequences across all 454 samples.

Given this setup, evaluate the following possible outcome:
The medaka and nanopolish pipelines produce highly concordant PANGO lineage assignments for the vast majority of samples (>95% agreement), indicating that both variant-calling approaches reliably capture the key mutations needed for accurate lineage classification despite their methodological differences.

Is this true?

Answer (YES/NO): YES